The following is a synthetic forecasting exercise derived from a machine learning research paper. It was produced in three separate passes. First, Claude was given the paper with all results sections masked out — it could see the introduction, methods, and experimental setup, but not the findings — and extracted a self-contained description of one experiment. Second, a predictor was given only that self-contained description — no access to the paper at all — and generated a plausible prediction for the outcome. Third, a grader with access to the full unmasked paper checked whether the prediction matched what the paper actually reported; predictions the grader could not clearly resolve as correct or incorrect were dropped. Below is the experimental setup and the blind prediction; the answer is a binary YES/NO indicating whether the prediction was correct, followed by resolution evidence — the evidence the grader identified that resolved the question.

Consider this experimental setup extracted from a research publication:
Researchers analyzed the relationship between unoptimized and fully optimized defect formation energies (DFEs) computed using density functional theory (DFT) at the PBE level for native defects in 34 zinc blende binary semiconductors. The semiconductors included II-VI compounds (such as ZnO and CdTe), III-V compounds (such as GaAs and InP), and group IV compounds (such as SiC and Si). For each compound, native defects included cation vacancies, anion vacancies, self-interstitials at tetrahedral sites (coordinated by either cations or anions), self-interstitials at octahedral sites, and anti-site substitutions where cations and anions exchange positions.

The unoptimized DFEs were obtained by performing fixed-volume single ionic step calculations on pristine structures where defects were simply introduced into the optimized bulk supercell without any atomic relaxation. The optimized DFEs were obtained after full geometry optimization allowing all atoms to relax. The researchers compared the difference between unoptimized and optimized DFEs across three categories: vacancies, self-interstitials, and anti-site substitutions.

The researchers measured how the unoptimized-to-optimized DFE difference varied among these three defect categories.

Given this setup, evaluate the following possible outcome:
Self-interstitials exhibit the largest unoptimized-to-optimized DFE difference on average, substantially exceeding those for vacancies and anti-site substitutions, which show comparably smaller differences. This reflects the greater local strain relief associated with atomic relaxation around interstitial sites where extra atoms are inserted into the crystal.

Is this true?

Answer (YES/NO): NO